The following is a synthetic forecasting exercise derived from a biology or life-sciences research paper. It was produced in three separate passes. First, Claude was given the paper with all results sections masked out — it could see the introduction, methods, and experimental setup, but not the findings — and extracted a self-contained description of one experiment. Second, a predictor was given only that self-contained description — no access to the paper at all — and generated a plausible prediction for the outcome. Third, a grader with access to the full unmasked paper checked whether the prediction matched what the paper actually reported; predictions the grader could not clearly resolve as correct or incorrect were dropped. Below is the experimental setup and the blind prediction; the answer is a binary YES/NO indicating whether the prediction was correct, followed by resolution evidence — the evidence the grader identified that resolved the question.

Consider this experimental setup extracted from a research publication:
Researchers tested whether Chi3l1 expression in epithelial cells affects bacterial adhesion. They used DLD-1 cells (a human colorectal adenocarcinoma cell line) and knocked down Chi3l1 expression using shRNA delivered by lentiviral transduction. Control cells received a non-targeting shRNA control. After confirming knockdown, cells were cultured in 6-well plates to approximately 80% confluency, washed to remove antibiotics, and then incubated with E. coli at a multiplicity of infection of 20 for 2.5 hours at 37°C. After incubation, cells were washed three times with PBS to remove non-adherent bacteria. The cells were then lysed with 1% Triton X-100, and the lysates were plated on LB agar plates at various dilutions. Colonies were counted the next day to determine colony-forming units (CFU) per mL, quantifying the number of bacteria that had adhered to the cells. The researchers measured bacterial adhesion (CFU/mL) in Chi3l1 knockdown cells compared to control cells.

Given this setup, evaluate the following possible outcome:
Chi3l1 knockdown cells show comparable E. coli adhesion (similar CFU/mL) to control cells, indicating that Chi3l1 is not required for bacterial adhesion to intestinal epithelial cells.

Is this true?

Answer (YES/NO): NO